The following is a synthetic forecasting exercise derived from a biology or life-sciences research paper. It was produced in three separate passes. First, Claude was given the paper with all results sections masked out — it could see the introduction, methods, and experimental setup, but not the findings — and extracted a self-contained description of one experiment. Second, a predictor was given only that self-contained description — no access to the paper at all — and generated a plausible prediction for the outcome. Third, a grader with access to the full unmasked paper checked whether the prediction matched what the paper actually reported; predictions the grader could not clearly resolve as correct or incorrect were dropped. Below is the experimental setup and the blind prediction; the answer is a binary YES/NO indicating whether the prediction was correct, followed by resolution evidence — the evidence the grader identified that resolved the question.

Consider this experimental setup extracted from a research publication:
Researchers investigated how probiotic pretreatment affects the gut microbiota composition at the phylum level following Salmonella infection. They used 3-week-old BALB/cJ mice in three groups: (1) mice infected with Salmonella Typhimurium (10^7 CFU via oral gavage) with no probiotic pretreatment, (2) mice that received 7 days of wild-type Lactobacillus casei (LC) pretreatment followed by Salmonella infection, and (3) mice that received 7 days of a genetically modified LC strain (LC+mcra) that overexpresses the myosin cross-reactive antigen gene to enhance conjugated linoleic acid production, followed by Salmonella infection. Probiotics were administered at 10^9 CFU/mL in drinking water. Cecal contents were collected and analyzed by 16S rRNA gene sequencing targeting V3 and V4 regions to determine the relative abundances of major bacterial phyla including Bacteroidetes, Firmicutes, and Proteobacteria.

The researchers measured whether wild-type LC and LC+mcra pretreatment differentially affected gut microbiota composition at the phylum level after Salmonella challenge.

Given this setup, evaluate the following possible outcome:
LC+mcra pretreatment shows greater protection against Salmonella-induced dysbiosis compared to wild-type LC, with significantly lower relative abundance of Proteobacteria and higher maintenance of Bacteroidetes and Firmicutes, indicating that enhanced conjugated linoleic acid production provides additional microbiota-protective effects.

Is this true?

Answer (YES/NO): YES